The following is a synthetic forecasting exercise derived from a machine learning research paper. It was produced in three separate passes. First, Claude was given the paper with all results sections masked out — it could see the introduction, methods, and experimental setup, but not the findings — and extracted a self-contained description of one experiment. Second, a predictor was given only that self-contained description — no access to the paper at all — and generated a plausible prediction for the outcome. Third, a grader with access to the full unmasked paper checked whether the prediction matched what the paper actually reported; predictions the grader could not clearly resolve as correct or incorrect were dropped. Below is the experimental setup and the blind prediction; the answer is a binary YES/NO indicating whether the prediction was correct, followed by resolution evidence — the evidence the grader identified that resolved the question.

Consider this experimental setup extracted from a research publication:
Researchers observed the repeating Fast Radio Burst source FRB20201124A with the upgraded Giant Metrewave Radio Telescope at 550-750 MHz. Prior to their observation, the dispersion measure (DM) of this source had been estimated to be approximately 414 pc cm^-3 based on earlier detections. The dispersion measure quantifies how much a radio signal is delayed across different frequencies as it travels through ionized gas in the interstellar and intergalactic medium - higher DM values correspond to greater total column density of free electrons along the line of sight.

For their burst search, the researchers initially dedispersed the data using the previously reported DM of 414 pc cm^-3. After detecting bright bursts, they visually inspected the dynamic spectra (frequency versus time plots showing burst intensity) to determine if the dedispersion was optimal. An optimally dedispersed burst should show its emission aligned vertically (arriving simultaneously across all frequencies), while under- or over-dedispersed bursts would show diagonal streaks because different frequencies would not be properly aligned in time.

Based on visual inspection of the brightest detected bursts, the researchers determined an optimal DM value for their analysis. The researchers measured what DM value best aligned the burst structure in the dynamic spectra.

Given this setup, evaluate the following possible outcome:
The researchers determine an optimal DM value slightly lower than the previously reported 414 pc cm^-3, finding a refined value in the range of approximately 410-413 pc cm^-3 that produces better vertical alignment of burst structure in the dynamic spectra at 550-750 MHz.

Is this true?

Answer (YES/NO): YES